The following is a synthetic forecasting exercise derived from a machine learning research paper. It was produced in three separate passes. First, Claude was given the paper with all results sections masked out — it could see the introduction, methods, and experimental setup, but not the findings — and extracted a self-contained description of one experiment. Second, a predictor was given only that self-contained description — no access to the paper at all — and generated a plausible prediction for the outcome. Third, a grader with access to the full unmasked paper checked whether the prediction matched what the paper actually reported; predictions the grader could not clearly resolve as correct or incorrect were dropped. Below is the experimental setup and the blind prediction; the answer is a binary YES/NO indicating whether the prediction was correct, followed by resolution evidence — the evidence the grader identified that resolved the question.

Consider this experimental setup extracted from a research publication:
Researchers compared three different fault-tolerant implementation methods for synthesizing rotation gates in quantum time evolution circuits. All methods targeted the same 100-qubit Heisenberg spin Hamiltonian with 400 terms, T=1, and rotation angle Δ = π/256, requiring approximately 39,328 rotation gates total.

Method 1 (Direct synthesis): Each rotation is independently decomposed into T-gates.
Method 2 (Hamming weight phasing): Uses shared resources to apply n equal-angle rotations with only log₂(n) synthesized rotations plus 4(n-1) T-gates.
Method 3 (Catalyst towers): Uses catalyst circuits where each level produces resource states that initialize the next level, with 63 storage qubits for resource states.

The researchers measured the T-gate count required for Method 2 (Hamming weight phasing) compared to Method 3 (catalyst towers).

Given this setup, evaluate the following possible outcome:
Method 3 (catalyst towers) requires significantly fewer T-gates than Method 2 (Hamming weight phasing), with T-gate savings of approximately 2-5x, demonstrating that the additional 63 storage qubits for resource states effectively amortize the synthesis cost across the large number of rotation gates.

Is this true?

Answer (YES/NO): NO